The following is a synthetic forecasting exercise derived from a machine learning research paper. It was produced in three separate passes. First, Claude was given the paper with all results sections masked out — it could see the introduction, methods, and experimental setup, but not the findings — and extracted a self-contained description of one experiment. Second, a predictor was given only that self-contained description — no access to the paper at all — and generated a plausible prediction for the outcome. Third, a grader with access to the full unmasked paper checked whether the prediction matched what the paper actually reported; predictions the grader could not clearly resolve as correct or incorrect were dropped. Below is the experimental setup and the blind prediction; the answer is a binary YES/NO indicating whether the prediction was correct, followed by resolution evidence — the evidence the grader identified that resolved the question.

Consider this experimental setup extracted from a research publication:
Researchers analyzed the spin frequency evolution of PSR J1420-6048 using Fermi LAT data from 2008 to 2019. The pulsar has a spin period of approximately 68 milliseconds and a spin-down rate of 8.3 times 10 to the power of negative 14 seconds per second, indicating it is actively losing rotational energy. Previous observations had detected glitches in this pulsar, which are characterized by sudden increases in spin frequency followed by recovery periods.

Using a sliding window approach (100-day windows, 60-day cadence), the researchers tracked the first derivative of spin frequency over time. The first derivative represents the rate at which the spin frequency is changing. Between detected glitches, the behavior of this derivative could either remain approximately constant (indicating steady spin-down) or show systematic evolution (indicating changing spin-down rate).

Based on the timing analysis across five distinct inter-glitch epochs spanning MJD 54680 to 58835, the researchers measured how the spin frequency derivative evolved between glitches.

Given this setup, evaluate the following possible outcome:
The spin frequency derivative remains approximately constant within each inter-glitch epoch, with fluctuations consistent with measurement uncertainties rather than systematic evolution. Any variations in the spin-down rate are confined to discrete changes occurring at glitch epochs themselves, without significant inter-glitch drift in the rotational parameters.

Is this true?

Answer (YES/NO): NO